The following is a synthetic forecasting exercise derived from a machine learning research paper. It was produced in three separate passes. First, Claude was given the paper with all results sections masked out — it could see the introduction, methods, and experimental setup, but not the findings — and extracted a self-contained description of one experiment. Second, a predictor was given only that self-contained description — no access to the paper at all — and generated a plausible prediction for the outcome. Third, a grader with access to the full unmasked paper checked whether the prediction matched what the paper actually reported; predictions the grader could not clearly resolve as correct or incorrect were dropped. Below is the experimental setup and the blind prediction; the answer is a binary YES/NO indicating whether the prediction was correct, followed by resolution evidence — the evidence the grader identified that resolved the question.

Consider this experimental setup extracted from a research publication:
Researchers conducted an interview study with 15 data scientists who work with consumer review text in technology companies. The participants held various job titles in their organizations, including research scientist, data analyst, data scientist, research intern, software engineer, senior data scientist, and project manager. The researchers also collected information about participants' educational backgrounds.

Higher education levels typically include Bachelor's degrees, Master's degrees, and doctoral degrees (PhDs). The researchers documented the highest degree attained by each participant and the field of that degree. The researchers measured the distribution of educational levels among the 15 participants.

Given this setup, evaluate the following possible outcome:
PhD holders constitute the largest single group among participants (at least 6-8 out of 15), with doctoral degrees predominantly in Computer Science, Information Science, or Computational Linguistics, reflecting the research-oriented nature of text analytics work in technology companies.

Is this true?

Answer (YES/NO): YES